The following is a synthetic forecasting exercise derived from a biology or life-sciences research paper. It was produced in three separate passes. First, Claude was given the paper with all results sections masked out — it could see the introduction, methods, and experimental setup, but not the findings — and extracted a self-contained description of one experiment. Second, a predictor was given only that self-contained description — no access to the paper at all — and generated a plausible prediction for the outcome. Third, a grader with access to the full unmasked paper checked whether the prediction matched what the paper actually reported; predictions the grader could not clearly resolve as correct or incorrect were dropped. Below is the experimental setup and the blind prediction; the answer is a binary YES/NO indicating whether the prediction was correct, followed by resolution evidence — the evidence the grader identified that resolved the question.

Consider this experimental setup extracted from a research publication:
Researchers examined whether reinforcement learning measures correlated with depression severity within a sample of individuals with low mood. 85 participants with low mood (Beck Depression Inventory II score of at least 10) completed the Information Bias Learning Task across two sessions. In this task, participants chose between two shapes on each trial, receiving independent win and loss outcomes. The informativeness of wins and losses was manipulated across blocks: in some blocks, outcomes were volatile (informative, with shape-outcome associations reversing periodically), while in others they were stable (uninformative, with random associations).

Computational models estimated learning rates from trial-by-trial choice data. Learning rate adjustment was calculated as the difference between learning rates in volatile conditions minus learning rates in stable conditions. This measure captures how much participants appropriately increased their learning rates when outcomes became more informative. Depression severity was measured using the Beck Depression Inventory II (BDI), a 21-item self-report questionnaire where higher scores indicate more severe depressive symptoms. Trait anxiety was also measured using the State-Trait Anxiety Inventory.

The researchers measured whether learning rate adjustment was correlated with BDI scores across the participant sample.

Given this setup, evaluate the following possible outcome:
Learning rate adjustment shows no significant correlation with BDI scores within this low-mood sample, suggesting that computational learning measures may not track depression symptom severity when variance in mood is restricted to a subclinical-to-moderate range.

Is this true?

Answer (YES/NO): YES